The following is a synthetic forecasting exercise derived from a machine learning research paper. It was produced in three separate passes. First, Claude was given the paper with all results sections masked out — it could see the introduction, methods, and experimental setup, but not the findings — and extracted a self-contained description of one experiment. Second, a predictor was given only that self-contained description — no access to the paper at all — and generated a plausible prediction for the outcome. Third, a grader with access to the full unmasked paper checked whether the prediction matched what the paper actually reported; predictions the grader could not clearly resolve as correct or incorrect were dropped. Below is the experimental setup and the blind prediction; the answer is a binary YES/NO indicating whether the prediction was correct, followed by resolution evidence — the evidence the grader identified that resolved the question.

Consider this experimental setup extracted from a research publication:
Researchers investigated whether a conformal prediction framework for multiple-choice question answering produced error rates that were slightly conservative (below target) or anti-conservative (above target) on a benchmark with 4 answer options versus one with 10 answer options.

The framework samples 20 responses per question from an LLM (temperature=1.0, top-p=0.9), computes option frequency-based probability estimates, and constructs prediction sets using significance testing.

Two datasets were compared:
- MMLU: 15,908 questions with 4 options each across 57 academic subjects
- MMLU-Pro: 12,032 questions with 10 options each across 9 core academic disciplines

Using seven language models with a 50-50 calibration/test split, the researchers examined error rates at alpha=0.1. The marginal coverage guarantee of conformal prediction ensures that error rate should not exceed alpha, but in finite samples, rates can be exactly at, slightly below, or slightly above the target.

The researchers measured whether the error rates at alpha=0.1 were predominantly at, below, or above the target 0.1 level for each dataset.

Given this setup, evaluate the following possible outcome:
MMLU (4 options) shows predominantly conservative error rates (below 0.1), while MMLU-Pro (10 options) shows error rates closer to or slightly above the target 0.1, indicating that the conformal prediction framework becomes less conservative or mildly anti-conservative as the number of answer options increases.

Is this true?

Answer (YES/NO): NO